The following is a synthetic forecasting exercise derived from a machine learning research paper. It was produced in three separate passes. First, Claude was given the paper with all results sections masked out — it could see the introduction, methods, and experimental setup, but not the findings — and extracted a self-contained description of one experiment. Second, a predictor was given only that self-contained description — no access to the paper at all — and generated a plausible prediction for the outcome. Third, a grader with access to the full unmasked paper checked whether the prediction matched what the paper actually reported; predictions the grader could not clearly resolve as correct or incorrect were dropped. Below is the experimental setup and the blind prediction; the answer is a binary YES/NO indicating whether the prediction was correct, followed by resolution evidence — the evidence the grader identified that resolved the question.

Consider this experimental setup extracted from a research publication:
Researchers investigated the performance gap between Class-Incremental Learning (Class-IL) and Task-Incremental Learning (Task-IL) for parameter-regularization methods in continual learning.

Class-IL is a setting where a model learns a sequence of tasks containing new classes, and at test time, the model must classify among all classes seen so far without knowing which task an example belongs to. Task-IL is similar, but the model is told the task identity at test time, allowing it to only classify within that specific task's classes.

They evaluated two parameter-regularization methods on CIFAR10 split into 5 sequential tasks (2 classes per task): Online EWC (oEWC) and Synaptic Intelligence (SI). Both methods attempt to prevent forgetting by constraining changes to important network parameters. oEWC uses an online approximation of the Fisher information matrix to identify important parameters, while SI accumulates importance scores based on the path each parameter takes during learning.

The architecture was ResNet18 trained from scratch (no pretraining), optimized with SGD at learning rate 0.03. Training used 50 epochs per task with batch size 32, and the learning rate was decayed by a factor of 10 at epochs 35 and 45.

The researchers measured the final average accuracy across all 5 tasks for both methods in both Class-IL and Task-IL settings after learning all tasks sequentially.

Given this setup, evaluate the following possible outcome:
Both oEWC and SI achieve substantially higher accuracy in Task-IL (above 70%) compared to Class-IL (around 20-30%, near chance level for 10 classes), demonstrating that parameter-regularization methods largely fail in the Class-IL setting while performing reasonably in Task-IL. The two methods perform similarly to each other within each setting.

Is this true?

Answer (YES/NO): NO